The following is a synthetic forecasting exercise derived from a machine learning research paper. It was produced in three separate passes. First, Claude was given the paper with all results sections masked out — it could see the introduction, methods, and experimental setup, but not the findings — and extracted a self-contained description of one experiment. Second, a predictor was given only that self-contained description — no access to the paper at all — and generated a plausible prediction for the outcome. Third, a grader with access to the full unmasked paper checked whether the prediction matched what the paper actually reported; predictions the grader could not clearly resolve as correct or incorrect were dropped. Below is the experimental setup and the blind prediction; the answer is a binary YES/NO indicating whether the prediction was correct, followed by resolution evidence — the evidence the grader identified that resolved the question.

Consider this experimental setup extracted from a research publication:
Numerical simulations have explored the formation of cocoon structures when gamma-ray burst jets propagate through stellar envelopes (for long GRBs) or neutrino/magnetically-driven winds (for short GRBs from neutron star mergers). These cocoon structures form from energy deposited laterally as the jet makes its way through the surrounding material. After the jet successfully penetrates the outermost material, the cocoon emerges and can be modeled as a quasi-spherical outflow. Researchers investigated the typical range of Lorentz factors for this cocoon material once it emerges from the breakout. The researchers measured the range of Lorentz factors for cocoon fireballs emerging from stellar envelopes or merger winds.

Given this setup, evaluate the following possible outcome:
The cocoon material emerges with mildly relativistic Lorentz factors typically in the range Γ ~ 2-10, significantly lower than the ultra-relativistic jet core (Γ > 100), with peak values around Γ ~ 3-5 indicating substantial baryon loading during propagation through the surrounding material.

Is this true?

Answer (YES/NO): NO